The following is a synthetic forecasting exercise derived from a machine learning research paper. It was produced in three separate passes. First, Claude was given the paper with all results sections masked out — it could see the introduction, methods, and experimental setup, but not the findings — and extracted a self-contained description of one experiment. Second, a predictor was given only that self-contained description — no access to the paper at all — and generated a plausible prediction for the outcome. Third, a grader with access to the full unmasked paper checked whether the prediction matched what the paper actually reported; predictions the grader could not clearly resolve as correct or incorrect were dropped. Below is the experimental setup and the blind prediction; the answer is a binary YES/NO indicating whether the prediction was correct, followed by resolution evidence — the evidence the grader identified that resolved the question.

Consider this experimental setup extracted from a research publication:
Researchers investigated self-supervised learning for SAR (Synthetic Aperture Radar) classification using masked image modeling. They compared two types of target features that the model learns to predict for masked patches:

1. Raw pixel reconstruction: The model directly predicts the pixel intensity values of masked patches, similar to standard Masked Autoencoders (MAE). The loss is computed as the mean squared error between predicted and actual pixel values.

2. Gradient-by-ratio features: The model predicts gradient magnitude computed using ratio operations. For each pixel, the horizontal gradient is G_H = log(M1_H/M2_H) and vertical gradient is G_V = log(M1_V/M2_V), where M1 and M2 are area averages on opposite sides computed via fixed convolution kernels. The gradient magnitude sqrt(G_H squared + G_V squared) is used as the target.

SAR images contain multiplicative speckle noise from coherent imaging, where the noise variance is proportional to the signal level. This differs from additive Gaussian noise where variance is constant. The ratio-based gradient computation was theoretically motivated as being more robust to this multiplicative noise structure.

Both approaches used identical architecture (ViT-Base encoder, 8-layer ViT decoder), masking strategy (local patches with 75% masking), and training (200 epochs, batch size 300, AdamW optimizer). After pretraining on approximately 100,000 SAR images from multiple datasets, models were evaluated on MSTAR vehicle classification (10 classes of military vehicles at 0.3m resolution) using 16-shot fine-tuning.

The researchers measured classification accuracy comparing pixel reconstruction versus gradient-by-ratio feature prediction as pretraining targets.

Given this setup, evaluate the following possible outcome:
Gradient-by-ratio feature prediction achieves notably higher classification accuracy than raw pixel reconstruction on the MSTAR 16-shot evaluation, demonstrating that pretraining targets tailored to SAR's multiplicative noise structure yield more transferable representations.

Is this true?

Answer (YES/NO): YES